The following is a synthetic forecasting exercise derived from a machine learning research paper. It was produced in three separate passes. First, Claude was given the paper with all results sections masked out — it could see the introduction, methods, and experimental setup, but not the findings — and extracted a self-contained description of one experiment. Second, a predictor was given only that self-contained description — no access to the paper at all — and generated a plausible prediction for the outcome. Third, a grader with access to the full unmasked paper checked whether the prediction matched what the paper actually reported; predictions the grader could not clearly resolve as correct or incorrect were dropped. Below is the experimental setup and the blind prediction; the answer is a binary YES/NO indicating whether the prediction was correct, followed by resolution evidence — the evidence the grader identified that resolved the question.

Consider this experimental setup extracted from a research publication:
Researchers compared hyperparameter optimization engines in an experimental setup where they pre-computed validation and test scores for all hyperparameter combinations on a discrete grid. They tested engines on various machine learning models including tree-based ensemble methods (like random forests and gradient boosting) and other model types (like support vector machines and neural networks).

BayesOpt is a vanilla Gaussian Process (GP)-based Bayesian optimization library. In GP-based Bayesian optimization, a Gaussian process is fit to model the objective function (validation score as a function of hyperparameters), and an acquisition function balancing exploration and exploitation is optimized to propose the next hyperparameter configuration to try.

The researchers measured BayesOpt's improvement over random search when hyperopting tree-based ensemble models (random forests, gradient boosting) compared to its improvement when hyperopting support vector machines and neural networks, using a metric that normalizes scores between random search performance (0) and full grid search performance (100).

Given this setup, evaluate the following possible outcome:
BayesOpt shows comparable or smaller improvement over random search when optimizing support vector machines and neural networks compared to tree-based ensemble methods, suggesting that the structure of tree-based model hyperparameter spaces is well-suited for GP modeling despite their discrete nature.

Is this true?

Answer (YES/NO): YES